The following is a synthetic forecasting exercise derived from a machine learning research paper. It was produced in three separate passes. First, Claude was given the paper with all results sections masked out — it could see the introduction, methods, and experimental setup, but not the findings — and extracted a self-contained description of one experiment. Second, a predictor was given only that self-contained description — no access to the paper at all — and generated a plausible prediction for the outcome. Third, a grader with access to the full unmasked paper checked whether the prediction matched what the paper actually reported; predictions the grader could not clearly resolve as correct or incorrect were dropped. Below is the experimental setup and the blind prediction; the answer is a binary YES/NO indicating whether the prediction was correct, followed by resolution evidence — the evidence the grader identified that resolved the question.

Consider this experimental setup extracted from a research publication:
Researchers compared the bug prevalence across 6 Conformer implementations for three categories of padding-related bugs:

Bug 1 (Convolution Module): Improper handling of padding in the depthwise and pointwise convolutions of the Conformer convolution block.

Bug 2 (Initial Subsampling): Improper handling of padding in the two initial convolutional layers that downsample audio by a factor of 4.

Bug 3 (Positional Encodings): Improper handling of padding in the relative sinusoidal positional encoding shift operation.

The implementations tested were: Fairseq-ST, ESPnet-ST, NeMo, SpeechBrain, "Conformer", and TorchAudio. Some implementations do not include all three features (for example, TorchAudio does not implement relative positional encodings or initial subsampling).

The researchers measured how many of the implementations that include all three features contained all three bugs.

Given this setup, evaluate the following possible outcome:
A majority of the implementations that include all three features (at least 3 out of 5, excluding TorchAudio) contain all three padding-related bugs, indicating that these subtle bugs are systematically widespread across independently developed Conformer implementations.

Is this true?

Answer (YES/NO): YES